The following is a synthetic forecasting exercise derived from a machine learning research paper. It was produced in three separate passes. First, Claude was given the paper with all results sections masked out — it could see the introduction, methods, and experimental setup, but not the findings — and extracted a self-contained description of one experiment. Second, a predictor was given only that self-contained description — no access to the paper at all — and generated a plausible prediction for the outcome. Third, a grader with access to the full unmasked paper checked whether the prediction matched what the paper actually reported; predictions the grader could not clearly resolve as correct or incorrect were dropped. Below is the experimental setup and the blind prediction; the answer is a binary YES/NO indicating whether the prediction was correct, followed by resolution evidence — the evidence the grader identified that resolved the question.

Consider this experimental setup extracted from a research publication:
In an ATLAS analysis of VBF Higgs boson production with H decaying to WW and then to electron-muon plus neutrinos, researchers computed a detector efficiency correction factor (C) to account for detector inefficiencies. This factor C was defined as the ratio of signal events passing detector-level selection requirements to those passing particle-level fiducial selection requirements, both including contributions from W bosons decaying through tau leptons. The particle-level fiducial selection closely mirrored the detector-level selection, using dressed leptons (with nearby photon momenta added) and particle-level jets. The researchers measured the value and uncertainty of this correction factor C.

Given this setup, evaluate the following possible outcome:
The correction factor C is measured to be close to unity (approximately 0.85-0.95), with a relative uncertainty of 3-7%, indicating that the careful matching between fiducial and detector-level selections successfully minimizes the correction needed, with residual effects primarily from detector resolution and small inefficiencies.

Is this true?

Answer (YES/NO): NO